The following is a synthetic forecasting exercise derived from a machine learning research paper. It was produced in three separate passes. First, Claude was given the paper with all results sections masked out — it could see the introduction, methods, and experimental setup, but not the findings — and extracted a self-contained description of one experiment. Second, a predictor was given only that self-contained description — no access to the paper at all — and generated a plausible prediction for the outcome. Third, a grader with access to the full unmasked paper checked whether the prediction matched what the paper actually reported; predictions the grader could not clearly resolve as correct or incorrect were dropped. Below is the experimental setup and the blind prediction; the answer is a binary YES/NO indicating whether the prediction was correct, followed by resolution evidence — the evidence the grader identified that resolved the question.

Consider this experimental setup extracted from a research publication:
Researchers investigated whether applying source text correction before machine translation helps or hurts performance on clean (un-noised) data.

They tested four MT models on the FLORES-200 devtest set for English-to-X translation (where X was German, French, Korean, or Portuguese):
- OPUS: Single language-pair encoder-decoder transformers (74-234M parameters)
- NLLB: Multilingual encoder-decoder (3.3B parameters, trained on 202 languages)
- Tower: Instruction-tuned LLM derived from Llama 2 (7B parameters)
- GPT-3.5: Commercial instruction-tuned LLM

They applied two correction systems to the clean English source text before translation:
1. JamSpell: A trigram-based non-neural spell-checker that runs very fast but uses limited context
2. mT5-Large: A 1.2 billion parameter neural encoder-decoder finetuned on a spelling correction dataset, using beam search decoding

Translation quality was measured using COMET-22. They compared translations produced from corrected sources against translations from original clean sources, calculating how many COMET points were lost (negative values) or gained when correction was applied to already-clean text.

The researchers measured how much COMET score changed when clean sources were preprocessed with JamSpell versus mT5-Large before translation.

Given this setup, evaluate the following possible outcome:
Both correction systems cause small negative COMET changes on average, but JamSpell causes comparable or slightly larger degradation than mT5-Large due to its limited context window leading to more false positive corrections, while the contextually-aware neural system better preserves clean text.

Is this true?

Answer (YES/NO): NO